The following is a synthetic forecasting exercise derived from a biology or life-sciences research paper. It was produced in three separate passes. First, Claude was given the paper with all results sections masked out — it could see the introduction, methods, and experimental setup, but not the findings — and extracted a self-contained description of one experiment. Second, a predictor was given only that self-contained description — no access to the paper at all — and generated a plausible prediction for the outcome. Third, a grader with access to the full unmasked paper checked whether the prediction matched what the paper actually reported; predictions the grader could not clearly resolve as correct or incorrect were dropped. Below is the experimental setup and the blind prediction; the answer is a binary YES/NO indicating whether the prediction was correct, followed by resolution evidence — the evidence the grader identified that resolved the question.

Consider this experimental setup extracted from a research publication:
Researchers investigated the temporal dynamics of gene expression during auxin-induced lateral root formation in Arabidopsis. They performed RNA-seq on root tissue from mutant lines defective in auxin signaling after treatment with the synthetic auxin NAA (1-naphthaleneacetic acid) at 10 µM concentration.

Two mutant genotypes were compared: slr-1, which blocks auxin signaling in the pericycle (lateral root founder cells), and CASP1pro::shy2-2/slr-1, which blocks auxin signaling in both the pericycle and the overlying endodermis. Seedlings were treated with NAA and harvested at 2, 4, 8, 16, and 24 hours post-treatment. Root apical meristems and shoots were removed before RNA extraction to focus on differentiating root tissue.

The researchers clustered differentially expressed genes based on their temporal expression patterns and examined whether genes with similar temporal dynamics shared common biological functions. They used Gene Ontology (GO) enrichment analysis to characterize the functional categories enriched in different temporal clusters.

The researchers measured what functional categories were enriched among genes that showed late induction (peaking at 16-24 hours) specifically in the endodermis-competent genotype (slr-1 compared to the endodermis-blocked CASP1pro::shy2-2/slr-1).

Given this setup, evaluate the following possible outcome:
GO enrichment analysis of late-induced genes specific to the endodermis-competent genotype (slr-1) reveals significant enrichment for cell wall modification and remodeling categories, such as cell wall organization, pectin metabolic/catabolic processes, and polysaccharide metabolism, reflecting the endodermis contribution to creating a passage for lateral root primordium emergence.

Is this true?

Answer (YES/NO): NO